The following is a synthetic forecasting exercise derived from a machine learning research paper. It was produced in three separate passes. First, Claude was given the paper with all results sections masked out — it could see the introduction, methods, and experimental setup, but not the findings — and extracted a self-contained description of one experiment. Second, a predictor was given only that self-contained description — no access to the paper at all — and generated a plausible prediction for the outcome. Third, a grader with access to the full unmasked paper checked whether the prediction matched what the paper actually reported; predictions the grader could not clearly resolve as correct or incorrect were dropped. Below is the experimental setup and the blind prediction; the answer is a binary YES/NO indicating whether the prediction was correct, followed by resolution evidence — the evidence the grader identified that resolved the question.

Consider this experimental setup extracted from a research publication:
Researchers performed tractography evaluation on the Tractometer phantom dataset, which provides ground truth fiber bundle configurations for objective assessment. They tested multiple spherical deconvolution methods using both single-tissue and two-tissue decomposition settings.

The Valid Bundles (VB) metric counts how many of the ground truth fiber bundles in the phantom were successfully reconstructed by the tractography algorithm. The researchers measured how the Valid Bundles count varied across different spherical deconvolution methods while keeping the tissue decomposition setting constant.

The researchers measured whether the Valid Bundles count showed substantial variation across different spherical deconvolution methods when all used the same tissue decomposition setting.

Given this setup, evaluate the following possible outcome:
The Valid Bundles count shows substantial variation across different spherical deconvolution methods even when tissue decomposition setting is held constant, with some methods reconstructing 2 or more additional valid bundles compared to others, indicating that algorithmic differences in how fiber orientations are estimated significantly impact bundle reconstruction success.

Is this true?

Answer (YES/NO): NO